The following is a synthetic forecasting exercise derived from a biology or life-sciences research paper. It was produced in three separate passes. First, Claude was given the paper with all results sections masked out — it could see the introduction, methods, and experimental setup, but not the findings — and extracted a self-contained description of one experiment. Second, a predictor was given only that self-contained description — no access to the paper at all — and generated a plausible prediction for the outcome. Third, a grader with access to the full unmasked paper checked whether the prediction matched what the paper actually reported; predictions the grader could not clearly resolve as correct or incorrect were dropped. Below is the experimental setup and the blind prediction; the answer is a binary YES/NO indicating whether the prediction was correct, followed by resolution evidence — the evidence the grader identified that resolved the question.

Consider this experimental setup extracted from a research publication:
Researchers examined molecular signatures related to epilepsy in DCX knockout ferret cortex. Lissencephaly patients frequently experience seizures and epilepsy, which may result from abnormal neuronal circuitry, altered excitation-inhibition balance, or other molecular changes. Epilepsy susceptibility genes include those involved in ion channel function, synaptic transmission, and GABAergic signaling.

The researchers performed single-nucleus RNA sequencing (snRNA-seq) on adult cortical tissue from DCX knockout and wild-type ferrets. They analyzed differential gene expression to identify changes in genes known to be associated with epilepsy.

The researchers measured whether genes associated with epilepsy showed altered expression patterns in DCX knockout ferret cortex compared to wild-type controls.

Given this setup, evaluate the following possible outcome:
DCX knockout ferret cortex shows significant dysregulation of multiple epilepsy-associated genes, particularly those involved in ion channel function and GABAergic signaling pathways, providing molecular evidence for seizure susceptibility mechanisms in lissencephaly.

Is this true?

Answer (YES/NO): YES